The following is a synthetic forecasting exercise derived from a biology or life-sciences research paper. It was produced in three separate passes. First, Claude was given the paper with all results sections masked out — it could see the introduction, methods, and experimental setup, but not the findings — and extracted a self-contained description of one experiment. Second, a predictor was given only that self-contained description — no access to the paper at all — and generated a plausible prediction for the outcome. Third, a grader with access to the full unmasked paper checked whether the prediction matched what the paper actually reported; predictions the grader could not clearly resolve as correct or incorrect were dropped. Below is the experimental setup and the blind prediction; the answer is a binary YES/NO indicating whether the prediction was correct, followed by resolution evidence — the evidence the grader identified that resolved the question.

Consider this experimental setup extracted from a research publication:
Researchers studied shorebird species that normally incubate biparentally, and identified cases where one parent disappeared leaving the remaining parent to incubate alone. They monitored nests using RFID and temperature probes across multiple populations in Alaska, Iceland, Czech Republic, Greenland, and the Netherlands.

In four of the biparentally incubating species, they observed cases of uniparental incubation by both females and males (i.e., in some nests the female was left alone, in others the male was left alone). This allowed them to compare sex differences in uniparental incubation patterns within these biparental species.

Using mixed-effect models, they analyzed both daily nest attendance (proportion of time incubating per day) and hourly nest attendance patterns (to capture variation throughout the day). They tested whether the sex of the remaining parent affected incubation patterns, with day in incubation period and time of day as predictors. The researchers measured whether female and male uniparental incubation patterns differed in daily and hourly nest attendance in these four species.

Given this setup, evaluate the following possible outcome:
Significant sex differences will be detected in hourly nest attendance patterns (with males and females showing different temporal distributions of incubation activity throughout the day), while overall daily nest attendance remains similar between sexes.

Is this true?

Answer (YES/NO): NO